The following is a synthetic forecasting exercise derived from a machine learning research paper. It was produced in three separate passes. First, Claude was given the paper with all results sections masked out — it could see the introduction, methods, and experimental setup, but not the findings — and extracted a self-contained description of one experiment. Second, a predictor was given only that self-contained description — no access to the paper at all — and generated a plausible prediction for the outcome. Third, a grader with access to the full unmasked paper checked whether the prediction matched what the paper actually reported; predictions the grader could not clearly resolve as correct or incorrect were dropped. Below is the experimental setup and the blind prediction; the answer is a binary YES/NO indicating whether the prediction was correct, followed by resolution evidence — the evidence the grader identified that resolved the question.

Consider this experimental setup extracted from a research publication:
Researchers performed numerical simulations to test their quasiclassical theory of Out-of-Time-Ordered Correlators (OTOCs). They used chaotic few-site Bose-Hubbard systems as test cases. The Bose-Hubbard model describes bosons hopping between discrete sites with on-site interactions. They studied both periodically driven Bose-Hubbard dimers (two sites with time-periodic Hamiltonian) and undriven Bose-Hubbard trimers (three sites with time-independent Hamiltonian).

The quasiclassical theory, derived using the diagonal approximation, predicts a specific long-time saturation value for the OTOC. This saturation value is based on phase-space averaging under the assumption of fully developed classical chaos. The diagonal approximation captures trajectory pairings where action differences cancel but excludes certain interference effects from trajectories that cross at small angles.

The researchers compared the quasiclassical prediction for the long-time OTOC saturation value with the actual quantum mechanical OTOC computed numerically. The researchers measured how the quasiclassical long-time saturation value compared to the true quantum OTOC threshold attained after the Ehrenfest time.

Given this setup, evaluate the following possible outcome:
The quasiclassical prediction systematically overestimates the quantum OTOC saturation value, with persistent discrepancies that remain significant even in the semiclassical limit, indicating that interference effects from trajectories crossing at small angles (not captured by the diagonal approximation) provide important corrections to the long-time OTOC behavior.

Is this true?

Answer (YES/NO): NO